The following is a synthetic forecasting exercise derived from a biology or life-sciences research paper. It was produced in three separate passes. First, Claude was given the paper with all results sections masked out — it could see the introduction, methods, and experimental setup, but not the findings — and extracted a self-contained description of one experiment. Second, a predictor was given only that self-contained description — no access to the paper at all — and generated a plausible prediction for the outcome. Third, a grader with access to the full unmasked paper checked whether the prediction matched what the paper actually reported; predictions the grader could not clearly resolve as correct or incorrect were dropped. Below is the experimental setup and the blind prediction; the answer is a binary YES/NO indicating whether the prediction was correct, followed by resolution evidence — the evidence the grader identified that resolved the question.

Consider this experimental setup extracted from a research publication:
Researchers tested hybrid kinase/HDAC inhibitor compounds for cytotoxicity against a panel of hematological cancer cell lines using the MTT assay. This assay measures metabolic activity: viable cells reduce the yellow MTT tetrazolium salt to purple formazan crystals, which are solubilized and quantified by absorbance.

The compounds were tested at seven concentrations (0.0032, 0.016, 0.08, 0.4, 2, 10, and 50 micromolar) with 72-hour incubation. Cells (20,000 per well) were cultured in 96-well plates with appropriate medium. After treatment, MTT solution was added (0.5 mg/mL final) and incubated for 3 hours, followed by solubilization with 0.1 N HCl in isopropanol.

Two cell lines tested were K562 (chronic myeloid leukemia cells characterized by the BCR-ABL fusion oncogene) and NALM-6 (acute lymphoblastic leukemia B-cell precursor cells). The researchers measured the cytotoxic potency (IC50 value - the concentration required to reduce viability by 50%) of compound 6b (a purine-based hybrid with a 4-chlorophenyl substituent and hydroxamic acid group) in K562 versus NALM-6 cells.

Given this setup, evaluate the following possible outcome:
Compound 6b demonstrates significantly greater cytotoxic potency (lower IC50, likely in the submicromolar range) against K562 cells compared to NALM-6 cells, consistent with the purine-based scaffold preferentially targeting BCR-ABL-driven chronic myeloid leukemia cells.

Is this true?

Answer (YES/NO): NO